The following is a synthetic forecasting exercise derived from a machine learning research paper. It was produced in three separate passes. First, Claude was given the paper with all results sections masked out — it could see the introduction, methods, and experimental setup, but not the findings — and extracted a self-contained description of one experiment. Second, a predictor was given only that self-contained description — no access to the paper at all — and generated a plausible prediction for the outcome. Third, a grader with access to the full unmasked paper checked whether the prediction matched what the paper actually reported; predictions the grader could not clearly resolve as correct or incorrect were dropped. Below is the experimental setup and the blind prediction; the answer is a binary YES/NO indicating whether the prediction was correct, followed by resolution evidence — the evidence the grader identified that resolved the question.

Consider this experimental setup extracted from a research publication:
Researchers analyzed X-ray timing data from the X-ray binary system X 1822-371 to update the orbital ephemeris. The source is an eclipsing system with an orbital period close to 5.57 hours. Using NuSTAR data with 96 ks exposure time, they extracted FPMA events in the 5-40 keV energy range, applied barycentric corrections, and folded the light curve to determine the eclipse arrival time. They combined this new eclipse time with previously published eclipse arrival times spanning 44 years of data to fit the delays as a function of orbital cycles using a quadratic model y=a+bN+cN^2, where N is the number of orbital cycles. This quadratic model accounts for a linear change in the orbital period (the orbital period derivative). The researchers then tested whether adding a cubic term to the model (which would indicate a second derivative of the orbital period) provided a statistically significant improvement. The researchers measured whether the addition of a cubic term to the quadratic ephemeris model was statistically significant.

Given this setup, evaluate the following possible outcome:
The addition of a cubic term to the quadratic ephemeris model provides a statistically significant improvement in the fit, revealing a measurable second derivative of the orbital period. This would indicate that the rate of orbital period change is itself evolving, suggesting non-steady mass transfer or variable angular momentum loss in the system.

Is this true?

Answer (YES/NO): NO